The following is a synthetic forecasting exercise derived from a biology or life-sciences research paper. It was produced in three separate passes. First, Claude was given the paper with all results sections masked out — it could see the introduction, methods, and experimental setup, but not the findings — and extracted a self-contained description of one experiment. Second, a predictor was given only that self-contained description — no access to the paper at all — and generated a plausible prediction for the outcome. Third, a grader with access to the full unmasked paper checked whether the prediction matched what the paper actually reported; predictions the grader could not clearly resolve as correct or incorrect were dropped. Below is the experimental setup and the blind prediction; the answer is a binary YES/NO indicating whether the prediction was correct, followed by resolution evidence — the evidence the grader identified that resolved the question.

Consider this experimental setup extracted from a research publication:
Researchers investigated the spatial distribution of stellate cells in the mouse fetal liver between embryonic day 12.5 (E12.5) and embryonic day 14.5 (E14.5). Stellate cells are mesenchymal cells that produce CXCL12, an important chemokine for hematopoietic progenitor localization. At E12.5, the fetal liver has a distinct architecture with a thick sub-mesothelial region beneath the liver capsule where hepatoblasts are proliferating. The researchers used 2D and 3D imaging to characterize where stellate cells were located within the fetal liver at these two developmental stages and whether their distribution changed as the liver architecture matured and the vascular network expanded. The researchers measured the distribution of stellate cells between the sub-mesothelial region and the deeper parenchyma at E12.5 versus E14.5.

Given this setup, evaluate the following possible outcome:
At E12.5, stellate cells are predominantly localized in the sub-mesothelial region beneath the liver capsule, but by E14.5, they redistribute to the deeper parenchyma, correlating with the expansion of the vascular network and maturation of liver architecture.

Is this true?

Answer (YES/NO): YES